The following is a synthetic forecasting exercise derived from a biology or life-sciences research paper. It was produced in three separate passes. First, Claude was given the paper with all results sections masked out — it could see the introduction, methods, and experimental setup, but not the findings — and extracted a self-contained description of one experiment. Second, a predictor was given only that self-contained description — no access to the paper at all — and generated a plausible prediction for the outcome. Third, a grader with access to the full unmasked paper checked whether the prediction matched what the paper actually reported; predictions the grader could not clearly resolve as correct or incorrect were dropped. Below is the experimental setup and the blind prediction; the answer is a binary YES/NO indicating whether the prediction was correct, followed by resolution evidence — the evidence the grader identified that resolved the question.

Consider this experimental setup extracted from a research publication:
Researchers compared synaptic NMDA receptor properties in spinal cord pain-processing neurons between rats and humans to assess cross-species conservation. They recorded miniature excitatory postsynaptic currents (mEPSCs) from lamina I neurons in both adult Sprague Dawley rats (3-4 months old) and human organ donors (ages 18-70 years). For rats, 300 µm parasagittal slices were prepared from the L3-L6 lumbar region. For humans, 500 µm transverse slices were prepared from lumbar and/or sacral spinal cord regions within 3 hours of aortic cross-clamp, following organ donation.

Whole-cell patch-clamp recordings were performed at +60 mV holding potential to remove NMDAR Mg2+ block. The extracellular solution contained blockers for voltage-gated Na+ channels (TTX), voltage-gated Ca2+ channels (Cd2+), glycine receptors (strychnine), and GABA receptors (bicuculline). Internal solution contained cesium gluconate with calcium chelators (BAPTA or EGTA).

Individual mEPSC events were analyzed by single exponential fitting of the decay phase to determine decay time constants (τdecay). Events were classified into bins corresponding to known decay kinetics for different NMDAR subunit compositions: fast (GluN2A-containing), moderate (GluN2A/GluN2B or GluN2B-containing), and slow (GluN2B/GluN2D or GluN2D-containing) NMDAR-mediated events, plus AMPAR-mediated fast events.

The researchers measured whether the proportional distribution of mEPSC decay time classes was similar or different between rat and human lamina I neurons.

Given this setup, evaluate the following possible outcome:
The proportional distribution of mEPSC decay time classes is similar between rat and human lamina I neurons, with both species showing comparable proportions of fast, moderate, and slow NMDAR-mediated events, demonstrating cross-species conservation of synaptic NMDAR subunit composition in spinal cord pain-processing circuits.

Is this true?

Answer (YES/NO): NO